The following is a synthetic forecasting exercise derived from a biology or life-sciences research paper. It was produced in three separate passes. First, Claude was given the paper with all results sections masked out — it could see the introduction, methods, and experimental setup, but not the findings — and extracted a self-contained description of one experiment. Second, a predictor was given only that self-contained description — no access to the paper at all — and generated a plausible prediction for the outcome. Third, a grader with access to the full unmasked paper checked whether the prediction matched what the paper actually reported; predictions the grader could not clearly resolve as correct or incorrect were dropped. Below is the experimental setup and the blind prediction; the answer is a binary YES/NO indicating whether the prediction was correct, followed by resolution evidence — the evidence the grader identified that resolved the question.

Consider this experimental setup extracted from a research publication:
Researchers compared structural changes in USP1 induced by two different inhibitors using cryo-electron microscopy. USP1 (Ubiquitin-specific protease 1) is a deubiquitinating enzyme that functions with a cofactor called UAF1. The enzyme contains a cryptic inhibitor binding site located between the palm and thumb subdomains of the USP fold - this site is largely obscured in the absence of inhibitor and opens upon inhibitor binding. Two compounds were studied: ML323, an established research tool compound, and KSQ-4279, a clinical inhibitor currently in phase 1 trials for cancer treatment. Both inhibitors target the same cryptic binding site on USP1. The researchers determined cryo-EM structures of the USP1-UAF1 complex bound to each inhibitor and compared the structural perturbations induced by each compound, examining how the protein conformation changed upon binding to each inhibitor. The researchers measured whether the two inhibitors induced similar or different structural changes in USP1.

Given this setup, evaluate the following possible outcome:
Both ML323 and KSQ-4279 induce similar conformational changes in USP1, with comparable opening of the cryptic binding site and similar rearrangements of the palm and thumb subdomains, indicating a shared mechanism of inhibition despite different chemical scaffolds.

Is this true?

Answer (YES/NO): NO